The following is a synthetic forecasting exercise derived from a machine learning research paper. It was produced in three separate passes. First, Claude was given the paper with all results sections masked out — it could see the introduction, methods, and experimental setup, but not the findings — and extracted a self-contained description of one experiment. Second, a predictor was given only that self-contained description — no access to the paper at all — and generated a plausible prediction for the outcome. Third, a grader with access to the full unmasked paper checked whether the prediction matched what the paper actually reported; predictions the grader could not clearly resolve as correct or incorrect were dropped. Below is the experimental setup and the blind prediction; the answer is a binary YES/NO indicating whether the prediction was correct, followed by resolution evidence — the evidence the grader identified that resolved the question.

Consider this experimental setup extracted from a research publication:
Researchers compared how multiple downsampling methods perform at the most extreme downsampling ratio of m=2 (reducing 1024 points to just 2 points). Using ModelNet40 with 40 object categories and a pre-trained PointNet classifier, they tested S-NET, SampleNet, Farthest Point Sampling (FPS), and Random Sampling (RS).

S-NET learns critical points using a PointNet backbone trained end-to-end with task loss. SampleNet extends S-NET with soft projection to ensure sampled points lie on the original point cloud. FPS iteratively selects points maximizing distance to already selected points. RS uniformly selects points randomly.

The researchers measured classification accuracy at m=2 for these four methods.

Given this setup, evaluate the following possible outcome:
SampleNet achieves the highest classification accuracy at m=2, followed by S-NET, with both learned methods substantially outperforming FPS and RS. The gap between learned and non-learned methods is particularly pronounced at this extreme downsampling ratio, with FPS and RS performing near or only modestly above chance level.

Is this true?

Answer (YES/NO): NO